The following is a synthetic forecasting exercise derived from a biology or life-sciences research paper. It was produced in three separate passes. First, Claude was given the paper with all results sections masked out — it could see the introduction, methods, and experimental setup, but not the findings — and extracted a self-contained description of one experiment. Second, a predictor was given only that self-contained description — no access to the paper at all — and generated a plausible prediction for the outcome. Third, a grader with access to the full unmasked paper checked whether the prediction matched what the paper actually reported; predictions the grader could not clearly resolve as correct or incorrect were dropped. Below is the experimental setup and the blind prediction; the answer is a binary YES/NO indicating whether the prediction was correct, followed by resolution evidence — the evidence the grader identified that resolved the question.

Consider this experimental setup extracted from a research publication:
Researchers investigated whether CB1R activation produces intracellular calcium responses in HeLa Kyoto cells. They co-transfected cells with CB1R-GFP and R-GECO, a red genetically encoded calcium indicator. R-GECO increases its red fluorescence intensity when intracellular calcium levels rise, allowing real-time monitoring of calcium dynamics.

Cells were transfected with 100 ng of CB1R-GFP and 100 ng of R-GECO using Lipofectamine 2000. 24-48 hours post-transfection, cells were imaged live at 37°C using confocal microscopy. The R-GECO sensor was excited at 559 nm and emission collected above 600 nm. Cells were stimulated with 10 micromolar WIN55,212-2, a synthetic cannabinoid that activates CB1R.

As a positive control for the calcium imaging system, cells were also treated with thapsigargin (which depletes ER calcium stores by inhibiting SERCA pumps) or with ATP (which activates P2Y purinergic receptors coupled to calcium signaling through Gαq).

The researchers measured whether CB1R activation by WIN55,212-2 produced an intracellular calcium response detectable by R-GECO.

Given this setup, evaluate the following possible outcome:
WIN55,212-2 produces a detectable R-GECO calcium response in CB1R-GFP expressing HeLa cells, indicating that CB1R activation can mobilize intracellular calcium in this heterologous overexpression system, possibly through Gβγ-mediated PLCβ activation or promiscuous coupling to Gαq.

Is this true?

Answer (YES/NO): YES